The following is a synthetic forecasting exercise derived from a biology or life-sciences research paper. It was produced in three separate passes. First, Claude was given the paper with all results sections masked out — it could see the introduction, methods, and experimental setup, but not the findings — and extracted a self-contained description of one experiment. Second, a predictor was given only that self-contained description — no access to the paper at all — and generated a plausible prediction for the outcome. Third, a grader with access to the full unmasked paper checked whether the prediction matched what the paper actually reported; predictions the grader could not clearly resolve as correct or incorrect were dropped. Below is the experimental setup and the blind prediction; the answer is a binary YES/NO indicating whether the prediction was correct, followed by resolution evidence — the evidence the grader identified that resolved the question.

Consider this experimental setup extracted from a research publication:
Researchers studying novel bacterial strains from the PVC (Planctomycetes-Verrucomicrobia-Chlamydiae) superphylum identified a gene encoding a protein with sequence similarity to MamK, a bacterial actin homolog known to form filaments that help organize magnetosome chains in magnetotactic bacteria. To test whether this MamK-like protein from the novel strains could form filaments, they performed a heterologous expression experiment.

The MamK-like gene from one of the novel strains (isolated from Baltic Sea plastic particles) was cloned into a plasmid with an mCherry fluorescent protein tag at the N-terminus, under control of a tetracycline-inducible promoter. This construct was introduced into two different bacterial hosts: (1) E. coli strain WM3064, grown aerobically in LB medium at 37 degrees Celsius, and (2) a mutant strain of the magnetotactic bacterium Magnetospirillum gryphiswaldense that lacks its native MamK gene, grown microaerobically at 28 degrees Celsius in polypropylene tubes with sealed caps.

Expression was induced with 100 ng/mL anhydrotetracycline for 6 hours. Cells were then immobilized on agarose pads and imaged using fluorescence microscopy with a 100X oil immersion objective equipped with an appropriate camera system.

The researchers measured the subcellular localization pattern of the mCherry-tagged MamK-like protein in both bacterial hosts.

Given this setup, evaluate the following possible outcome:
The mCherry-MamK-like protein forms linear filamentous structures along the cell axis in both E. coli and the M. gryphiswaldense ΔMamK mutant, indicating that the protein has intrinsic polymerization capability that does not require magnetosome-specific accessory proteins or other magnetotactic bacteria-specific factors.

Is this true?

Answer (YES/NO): YES